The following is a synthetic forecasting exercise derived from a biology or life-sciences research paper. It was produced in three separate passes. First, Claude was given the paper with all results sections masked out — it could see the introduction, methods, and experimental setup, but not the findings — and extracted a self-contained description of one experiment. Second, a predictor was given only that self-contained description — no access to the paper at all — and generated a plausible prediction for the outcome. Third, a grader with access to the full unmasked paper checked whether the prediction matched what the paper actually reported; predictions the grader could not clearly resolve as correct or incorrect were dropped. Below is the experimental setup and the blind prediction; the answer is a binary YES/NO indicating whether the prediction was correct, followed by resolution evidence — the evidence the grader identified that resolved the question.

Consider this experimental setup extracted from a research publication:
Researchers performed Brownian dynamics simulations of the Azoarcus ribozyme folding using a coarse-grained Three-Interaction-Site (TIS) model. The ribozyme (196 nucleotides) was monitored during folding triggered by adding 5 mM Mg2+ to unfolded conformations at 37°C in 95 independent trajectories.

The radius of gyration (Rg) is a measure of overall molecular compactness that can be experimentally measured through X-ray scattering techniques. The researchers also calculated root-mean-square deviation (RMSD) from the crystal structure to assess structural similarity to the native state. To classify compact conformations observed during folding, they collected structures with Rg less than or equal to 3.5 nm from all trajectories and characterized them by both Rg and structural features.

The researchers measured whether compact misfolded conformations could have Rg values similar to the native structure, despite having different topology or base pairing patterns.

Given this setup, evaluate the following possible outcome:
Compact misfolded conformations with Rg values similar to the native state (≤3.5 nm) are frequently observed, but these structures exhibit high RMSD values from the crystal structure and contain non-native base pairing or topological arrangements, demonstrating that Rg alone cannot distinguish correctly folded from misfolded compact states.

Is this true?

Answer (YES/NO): YES